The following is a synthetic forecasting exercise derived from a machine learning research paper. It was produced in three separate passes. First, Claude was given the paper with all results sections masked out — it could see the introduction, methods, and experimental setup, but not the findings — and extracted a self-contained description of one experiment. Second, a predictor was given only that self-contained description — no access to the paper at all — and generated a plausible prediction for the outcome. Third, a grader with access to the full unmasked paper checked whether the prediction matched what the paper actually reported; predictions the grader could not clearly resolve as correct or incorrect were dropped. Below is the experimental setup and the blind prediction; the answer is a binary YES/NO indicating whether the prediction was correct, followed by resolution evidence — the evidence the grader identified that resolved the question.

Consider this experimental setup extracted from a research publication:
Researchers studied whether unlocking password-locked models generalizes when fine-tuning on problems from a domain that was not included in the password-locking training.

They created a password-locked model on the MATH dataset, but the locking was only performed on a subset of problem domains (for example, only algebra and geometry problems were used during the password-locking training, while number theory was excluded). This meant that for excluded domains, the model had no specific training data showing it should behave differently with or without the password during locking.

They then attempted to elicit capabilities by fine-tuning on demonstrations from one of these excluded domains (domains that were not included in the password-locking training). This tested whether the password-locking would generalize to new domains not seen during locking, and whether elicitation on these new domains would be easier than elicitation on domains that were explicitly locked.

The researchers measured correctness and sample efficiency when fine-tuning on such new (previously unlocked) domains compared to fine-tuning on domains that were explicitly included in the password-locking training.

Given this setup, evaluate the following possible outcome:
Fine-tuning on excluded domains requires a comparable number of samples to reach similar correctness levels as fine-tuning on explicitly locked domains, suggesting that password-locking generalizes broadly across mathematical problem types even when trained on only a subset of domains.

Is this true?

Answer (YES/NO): YES